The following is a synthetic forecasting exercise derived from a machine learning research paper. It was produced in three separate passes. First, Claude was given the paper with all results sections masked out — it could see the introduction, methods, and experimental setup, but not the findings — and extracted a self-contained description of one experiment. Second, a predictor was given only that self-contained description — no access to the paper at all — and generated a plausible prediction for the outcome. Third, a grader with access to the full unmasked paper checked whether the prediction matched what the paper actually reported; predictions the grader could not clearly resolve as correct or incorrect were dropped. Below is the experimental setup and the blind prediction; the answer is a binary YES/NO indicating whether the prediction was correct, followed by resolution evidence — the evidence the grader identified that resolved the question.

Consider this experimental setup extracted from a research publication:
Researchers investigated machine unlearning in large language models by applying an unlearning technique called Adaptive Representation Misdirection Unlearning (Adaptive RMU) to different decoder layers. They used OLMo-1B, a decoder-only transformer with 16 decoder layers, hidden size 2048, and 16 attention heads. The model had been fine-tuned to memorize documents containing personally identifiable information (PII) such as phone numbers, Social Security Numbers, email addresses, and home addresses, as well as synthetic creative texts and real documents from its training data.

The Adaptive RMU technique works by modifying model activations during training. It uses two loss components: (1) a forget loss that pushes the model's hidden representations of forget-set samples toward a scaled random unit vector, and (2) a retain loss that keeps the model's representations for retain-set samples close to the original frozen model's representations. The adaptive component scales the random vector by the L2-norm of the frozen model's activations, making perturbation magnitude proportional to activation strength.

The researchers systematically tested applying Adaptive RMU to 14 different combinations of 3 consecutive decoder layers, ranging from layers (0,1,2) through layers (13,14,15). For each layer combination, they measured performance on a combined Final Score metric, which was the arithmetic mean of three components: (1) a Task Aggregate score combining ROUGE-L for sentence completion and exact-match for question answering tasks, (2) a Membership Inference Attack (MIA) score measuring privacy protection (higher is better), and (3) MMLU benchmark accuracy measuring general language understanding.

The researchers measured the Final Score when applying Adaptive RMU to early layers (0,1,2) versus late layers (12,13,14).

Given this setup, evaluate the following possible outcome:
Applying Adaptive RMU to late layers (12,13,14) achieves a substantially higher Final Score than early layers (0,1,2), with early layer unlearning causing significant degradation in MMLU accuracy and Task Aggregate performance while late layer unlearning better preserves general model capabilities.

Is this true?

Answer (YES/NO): NO